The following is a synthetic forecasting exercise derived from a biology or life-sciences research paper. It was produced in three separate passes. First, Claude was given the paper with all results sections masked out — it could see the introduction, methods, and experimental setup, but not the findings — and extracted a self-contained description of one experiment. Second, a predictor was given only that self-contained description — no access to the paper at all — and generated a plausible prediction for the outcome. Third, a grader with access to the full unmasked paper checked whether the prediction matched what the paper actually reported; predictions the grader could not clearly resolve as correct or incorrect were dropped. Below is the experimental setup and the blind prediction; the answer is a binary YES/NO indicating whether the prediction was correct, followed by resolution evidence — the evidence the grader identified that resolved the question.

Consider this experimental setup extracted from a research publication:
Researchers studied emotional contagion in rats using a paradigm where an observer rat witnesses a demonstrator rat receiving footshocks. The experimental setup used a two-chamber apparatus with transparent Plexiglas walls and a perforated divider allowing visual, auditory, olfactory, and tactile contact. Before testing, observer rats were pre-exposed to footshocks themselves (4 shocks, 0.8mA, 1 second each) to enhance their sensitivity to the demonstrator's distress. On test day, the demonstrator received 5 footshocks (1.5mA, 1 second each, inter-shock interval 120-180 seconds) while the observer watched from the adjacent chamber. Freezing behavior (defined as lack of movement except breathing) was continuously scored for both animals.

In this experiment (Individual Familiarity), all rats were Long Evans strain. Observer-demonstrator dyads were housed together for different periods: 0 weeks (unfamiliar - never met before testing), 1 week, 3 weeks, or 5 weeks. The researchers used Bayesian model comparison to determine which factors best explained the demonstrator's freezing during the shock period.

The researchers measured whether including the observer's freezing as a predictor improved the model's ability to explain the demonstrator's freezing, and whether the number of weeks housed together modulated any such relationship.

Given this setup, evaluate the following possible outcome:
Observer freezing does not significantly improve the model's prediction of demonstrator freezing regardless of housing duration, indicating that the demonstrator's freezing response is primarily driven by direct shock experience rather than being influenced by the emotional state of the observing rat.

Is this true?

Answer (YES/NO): NO